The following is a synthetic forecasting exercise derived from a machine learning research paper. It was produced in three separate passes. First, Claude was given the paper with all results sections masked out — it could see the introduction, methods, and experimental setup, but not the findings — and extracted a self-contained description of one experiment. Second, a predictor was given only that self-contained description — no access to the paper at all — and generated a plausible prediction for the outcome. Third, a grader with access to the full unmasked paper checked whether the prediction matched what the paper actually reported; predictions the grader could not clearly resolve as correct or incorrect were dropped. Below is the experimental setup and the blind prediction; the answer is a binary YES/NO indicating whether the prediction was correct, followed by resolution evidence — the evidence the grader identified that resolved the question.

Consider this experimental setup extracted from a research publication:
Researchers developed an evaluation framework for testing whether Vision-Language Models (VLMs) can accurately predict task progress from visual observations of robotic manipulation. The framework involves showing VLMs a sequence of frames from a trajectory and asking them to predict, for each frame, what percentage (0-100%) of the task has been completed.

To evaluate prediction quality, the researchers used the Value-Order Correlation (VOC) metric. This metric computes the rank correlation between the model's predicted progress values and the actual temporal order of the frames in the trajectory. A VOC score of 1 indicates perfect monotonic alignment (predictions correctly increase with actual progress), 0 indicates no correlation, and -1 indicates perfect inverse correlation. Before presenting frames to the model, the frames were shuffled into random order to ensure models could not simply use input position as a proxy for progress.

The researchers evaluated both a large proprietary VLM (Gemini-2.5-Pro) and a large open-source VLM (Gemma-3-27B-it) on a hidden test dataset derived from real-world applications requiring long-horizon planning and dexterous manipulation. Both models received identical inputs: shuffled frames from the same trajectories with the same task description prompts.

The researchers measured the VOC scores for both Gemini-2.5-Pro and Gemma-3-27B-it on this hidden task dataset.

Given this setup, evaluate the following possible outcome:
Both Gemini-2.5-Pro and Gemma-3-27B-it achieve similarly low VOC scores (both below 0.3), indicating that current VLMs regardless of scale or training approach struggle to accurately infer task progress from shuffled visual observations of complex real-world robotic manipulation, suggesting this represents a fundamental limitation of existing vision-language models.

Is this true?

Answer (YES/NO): NO